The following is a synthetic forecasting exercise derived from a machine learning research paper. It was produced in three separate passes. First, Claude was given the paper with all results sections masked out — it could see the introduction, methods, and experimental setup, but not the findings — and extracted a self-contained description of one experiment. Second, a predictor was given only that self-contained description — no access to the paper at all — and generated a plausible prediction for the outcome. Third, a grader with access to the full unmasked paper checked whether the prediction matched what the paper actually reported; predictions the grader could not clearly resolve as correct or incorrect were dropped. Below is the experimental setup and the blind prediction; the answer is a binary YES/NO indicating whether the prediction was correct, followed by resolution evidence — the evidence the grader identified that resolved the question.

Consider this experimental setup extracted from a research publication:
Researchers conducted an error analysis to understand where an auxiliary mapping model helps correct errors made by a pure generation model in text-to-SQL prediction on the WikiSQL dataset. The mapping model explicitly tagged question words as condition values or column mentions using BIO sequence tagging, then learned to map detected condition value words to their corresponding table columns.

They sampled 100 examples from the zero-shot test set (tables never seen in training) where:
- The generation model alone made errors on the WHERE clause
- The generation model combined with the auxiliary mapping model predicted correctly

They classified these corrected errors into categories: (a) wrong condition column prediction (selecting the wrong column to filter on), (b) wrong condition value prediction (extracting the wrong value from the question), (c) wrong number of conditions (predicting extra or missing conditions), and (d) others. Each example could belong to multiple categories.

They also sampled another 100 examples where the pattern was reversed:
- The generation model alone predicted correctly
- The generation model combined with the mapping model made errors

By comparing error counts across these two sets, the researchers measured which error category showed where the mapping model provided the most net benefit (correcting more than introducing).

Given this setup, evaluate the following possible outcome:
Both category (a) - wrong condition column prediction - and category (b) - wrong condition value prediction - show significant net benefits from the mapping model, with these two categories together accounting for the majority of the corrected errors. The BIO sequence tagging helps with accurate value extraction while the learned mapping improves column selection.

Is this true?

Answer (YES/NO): NO